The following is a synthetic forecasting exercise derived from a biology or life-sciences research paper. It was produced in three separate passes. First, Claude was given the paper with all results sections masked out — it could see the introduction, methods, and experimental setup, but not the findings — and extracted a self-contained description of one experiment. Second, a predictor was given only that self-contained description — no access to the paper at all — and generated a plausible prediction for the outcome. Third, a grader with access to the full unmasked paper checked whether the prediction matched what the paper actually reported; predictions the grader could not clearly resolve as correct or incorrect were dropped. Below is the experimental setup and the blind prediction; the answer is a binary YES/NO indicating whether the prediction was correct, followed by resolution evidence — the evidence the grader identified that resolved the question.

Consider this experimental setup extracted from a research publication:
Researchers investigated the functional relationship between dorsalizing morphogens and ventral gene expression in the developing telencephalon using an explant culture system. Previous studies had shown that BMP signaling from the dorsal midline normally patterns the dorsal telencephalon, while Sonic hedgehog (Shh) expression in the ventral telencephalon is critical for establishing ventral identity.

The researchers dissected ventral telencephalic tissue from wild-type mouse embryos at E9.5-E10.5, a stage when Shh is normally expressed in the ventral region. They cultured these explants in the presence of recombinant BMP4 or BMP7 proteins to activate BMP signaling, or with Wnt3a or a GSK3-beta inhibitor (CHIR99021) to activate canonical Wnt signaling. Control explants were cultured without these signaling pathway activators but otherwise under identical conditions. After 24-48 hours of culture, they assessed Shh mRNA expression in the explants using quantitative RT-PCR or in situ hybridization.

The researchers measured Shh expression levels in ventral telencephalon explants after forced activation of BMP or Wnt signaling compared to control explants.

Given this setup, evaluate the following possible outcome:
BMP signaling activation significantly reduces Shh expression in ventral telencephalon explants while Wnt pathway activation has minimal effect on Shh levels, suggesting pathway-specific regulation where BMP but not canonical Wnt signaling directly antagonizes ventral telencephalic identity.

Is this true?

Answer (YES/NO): NO